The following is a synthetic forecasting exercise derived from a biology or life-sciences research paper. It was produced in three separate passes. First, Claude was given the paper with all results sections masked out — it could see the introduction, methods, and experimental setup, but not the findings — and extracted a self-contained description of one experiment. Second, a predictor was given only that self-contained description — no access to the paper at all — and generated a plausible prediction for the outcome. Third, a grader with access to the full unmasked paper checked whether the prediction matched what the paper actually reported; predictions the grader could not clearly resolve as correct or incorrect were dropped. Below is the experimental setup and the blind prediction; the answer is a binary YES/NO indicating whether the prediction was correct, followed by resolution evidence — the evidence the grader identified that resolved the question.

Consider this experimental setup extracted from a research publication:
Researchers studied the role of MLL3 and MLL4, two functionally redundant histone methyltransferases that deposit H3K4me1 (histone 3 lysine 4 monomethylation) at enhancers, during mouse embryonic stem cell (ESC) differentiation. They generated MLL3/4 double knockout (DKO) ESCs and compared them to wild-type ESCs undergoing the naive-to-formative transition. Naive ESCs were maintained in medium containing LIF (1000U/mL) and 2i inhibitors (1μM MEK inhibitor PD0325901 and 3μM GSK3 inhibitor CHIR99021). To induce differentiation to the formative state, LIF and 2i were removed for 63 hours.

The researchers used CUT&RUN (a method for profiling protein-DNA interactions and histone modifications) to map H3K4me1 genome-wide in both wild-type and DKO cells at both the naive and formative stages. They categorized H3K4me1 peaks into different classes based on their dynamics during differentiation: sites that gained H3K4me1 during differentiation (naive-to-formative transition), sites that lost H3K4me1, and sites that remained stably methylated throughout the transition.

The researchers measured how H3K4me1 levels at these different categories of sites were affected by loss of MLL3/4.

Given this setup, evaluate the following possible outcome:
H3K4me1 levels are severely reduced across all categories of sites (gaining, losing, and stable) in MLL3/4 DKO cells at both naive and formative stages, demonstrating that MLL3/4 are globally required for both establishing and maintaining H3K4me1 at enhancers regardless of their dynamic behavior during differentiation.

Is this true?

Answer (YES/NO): NO